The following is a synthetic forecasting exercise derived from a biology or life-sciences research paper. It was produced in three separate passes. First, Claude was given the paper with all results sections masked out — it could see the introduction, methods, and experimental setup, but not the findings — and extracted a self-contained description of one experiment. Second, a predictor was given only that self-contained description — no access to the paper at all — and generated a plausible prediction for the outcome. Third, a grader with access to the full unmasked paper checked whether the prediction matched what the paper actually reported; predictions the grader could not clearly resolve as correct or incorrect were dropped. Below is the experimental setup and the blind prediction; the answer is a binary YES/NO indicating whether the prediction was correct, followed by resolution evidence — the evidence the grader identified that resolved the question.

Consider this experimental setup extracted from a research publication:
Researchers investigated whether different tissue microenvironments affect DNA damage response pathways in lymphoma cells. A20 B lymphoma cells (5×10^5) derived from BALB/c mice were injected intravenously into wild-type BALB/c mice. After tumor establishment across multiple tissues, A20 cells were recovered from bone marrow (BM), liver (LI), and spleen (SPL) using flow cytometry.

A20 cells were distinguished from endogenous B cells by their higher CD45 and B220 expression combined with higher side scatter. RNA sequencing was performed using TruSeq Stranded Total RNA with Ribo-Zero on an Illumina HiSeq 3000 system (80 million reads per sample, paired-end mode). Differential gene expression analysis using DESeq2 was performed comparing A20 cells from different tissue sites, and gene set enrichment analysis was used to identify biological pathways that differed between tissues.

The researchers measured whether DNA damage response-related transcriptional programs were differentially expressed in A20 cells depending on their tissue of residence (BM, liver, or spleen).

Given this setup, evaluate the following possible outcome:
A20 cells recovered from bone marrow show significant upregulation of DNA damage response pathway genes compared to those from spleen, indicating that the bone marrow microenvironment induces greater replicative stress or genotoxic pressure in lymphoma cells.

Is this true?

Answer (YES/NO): NO